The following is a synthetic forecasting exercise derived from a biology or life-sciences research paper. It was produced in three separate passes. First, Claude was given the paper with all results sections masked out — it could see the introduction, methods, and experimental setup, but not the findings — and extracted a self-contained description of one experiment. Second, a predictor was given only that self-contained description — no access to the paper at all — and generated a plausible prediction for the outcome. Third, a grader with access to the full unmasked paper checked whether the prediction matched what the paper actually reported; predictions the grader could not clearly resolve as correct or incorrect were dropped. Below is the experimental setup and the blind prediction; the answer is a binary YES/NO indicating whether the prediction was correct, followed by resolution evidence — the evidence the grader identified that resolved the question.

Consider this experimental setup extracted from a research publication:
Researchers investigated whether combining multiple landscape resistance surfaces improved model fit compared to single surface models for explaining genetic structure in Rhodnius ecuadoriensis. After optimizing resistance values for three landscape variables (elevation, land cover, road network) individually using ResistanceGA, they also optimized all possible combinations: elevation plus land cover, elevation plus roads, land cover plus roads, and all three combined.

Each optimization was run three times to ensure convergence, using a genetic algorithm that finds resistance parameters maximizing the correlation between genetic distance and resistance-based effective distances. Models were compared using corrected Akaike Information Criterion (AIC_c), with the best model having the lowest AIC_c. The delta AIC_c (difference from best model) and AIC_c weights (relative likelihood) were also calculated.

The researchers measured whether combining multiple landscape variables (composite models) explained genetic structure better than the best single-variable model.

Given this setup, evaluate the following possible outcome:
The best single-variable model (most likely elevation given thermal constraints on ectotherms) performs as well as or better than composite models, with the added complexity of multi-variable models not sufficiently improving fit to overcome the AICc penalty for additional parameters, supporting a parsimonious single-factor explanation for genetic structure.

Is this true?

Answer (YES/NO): YES